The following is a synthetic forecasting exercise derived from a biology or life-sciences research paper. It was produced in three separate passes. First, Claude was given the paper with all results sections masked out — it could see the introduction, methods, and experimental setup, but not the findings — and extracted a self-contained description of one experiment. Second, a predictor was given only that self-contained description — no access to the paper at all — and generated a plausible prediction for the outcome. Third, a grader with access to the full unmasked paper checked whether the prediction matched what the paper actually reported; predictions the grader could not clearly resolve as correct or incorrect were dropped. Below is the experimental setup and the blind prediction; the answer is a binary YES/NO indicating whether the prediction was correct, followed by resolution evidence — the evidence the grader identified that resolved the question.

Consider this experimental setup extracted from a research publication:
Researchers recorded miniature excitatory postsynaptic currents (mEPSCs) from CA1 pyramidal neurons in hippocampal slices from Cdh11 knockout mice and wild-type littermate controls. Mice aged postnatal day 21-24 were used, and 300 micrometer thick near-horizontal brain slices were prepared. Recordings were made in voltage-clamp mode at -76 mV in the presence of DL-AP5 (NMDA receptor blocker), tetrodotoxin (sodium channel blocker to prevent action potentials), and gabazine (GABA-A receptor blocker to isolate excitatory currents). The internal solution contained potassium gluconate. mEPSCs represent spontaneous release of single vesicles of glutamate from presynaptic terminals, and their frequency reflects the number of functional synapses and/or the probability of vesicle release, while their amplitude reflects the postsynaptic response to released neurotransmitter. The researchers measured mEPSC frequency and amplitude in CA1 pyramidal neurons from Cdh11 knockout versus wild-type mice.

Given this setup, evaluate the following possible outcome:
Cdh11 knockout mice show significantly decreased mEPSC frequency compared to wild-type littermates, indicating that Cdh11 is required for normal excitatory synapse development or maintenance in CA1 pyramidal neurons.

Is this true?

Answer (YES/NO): YES